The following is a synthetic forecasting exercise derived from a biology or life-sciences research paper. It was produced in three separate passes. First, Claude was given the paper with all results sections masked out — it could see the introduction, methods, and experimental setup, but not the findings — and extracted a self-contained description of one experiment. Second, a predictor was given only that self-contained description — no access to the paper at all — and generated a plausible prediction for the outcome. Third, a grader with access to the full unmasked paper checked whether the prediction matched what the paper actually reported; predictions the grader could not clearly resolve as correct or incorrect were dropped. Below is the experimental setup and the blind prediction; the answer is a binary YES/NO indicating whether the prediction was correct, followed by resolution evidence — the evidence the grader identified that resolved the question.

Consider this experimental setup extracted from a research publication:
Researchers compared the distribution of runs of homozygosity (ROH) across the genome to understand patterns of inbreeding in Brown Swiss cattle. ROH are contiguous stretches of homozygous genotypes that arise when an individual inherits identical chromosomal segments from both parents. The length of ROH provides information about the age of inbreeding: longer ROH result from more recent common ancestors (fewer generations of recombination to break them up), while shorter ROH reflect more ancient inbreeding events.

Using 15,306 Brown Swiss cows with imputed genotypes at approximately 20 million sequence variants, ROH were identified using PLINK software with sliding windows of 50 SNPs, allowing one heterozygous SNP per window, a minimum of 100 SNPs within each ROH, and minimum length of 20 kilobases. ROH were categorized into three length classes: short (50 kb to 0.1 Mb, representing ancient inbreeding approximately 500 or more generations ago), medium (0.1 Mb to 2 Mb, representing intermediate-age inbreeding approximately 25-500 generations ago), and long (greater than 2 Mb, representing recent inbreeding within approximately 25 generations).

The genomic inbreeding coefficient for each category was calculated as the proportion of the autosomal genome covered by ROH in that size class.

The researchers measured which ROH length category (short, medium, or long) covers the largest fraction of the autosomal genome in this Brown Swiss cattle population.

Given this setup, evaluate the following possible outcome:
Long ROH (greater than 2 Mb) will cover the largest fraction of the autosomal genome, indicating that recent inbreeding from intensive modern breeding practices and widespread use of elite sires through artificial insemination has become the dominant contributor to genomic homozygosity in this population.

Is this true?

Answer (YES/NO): NO